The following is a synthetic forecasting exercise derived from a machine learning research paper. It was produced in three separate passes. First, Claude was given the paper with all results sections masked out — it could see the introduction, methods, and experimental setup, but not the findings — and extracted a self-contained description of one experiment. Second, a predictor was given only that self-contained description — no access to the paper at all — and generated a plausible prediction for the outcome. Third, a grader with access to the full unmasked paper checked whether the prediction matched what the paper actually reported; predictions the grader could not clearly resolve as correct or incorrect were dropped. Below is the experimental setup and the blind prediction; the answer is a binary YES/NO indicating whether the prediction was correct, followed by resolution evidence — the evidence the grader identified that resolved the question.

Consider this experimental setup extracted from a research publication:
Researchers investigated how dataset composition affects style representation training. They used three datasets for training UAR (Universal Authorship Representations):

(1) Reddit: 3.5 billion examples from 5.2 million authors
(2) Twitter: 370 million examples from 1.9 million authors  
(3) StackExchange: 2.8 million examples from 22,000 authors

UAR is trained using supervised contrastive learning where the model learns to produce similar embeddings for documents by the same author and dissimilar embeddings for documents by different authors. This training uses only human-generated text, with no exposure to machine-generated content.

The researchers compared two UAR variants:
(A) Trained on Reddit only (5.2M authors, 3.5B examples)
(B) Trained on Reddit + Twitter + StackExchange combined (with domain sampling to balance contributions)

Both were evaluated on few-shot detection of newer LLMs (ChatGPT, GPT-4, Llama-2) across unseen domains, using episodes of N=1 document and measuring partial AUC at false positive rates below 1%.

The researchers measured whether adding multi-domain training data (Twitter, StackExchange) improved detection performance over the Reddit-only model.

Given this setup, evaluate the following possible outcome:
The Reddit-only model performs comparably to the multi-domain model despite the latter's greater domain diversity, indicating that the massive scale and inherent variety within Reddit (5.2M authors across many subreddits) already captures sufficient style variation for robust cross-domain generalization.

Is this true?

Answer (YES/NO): YES